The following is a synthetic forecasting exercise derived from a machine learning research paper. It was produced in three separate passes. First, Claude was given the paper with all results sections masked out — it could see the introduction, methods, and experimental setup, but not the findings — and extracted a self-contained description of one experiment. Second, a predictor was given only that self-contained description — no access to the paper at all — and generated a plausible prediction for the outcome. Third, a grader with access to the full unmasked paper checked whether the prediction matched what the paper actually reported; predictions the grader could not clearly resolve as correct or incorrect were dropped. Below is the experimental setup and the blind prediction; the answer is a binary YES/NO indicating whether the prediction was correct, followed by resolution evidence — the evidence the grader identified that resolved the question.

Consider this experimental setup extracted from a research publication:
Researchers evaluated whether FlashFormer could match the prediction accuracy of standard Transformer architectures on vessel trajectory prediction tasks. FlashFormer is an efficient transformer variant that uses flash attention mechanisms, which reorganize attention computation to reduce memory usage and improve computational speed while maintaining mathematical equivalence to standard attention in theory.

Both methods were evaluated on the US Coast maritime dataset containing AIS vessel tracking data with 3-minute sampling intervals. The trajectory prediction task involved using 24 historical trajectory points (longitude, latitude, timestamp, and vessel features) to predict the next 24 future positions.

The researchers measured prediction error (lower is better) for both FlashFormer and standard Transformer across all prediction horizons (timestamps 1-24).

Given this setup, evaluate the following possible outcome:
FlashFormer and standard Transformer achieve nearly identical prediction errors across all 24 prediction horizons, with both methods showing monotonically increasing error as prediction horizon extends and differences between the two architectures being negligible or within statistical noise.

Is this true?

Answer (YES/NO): NO